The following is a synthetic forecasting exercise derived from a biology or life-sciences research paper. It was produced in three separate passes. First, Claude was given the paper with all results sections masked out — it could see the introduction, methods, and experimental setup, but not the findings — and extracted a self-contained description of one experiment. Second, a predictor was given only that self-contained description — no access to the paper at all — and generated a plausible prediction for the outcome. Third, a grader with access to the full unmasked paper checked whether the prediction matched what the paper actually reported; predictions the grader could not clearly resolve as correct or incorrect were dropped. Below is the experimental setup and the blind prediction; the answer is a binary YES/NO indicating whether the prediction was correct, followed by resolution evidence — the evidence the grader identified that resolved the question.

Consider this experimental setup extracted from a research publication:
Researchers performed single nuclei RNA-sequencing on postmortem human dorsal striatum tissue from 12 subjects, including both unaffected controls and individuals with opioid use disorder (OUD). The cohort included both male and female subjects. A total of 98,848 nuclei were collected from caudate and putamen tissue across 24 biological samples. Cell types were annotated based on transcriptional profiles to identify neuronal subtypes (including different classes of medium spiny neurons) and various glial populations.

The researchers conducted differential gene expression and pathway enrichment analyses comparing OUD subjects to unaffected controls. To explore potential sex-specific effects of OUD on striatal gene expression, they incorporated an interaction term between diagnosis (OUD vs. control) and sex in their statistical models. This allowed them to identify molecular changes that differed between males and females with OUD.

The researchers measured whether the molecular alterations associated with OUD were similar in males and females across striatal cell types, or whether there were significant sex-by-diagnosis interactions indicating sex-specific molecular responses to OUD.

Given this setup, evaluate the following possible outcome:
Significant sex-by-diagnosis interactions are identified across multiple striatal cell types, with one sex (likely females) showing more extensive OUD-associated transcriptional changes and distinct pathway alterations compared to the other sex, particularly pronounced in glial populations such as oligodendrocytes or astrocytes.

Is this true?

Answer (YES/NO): YES